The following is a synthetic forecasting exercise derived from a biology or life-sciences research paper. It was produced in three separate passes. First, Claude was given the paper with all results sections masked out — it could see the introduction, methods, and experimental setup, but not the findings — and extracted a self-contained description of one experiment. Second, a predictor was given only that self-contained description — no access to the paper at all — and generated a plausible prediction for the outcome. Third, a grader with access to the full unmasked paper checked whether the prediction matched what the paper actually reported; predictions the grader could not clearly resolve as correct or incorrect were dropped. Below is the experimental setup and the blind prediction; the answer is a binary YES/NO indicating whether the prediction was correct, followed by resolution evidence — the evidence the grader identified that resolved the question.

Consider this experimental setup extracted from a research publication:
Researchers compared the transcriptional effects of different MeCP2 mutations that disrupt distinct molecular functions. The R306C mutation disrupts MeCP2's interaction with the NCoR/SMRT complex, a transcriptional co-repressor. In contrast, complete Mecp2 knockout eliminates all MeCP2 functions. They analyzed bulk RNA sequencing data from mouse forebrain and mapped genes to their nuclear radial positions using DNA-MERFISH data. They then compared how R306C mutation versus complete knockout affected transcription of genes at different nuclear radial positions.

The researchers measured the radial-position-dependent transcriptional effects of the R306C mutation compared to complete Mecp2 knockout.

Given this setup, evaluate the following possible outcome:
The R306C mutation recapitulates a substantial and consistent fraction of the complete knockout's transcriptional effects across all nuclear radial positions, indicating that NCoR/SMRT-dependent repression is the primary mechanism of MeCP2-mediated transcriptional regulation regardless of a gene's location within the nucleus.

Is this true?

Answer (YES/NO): NO